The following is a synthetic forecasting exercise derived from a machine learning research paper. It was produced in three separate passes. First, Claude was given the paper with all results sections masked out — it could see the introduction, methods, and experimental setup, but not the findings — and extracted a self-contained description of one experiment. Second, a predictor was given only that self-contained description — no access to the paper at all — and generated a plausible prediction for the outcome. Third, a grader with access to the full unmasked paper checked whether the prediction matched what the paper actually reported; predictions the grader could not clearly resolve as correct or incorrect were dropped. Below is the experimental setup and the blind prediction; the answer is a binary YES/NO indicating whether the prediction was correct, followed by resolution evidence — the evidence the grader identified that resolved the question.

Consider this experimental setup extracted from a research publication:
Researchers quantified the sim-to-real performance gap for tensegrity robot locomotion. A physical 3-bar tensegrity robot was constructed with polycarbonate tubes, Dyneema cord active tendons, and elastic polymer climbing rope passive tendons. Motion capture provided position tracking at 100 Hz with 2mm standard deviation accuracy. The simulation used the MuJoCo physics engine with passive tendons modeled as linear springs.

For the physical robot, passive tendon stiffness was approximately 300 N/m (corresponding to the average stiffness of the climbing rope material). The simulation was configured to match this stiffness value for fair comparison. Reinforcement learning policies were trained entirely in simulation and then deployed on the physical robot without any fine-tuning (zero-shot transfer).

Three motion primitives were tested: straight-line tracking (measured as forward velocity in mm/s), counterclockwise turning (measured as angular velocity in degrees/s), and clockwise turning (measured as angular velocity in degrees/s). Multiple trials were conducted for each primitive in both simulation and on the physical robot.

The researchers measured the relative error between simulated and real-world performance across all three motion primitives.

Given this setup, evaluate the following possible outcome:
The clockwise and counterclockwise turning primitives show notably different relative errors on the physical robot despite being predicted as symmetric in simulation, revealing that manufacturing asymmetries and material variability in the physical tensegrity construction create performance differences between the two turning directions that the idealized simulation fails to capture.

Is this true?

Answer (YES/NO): NO